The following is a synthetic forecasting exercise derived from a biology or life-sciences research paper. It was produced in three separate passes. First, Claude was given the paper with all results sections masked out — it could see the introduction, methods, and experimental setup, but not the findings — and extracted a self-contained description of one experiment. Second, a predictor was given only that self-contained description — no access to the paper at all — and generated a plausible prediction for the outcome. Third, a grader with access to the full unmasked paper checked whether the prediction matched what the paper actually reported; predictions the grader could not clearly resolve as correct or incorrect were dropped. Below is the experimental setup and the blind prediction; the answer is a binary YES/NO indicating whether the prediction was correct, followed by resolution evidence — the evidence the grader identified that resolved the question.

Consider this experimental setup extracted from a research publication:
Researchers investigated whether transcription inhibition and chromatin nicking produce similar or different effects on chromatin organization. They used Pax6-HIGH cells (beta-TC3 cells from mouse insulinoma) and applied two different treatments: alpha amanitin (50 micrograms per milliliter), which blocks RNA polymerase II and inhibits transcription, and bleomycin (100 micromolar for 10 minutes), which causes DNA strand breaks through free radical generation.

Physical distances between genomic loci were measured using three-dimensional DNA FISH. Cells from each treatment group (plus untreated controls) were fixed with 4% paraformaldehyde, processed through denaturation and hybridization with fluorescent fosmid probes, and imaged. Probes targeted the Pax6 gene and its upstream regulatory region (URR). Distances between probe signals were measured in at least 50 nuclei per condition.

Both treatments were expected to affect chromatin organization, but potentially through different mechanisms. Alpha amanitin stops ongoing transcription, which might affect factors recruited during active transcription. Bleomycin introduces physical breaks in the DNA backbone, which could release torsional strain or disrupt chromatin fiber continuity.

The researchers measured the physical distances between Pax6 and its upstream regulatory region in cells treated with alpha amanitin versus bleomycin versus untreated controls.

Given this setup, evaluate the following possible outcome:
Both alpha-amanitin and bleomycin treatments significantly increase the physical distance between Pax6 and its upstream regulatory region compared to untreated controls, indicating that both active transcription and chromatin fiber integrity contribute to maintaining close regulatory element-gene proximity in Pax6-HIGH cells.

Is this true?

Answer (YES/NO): NO